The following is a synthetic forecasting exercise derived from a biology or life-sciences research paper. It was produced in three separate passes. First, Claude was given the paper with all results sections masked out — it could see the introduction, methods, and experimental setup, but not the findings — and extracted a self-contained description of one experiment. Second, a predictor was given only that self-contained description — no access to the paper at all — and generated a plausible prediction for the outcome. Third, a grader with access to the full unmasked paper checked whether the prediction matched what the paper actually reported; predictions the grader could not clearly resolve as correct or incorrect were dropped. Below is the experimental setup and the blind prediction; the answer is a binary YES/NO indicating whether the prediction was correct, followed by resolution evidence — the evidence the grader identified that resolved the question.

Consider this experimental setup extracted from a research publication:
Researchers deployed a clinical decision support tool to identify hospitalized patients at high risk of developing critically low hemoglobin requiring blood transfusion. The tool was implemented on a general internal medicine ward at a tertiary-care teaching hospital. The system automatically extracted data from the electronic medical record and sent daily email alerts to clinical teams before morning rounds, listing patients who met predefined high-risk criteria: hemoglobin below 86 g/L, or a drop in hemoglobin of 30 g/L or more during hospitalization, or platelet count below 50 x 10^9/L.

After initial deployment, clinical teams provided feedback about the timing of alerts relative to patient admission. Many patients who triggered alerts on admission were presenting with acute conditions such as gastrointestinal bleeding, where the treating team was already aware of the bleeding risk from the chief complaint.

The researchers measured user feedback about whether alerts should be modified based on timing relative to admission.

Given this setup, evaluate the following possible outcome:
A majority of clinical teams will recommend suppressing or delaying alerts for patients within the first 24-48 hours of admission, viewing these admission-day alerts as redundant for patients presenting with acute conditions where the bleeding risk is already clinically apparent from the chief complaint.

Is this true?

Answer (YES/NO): YES